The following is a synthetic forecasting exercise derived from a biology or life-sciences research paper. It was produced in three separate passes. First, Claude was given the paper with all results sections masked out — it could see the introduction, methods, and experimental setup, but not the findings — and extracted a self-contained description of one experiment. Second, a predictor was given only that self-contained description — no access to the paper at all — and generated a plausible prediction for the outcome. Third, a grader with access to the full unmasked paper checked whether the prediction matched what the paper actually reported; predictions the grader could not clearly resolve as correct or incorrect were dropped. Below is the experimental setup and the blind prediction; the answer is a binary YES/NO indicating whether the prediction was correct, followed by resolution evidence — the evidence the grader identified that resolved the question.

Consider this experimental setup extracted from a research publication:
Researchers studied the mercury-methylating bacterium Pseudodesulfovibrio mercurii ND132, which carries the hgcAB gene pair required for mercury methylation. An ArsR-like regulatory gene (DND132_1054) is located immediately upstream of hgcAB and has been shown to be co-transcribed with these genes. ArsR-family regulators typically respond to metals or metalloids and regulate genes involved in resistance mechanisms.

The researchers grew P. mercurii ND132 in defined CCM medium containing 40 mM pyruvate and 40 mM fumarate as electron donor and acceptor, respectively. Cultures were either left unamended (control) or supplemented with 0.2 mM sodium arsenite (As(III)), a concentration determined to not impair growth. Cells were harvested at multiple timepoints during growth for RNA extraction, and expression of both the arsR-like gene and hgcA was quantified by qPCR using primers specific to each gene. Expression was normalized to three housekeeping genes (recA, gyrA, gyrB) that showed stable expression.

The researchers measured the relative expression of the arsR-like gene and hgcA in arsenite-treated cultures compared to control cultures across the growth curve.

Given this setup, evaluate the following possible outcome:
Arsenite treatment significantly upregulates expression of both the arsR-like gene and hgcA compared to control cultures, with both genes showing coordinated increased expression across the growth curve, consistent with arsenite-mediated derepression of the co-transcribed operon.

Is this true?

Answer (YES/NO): YES